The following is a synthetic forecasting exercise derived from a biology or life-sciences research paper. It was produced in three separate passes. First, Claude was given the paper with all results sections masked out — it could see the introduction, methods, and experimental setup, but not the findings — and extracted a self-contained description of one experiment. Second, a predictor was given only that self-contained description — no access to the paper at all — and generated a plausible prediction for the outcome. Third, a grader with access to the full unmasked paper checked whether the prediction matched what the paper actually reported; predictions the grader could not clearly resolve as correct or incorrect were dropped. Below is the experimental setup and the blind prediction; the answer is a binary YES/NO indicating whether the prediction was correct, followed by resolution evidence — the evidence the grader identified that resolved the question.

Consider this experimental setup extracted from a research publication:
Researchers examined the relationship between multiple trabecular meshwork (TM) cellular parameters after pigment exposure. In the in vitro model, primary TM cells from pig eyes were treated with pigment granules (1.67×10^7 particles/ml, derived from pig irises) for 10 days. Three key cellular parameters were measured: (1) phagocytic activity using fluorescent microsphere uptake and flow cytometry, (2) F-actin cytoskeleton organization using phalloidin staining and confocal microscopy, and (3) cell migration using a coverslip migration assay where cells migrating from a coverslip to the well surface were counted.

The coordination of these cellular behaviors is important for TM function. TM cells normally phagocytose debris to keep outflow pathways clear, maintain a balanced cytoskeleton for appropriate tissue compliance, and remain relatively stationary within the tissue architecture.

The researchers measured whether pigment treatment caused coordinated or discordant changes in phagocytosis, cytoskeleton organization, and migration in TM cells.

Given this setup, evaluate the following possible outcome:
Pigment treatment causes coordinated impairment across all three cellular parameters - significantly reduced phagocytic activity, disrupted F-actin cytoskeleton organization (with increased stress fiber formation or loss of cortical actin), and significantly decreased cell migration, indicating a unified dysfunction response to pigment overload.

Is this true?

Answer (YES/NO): NO